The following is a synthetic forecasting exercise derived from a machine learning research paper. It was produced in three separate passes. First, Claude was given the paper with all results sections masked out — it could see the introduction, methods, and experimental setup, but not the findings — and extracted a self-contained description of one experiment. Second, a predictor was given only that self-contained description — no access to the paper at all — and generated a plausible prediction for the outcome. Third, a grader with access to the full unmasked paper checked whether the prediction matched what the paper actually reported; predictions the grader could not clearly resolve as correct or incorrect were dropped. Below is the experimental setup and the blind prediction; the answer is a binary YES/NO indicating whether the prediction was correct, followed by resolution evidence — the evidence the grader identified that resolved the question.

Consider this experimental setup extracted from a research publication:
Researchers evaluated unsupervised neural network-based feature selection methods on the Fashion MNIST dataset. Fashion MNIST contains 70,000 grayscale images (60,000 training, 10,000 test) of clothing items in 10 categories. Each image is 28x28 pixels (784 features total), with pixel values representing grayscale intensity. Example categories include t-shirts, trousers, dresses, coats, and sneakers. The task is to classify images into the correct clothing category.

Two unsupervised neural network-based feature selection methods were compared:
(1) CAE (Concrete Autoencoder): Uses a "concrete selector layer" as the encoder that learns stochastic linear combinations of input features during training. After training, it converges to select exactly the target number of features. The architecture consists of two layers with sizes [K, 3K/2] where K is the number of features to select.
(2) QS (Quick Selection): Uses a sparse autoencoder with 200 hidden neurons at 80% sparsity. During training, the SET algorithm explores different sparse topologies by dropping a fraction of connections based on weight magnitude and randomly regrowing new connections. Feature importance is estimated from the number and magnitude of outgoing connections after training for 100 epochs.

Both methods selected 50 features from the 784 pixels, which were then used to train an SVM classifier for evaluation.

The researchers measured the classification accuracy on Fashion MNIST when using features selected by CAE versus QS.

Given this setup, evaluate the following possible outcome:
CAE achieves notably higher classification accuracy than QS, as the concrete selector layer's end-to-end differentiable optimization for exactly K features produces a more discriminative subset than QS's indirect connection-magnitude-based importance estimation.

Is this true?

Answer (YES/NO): YES